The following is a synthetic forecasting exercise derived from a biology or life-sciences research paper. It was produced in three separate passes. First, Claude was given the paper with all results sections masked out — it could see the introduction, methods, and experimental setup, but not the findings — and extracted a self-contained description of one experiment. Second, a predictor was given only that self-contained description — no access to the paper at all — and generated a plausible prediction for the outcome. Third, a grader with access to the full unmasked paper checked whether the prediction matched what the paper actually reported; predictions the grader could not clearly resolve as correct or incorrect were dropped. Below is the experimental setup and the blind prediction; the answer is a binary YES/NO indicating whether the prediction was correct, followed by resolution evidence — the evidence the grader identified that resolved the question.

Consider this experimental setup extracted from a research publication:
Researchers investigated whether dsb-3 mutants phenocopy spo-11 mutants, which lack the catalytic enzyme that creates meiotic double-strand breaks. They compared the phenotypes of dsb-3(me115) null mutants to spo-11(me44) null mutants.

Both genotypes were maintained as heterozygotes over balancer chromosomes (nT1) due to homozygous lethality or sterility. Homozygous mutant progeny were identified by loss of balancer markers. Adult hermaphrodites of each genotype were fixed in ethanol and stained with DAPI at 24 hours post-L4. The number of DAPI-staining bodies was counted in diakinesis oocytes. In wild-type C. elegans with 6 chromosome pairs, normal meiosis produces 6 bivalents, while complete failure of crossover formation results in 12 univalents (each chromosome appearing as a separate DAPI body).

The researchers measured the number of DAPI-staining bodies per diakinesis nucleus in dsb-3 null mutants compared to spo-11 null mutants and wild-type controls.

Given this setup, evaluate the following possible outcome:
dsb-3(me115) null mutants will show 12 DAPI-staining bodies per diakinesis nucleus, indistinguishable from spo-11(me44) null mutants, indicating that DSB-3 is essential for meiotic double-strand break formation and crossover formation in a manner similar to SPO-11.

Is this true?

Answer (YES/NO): NO